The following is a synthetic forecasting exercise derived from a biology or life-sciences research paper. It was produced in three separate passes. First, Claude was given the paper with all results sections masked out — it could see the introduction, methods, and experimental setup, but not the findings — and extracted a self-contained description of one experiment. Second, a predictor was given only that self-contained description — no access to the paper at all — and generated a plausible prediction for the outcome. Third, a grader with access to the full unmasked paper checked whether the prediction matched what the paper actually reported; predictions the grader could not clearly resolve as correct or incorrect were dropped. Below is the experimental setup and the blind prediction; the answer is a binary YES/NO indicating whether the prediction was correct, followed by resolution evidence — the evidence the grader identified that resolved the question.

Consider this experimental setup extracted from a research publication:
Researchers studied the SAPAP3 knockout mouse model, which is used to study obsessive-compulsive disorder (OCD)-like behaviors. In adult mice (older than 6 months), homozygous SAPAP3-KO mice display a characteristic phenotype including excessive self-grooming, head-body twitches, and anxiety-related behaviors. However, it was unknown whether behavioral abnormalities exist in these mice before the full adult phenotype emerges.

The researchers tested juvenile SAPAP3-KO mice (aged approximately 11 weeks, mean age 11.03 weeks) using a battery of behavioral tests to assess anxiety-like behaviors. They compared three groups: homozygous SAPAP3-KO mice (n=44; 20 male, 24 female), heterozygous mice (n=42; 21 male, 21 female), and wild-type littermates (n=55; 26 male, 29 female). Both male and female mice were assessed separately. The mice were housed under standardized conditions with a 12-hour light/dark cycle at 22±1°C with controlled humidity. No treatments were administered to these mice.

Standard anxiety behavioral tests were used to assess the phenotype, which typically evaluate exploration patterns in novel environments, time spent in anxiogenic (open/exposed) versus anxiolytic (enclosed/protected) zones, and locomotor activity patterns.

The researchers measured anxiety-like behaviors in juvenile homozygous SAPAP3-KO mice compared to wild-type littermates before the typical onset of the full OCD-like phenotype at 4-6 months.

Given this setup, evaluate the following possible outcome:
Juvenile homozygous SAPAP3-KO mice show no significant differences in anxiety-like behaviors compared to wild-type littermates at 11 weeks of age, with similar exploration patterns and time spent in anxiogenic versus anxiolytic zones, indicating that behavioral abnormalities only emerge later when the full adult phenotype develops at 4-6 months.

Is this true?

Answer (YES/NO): NO